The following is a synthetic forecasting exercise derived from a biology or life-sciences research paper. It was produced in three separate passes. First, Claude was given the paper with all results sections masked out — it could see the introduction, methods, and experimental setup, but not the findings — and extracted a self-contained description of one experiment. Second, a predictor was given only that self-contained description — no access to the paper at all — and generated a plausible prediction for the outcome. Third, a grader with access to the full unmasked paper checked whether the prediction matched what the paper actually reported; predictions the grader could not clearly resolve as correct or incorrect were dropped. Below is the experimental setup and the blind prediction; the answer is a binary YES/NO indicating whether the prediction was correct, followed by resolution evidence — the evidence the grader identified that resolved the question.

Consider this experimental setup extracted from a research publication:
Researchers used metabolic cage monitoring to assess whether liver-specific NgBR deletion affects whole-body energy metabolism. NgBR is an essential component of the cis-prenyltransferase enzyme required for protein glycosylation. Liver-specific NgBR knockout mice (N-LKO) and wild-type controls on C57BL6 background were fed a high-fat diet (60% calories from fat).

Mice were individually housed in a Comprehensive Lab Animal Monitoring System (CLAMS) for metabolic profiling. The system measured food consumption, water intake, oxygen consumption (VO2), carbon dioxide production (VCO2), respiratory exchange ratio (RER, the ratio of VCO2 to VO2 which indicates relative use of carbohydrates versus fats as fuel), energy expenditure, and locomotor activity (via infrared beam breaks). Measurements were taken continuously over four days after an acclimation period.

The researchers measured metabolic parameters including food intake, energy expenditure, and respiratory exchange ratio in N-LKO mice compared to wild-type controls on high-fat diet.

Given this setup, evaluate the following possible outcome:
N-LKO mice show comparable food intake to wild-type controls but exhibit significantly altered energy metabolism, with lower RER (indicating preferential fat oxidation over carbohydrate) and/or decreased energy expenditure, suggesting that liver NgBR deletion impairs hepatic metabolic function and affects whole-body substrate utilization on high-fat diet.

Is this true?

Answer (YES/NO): NO